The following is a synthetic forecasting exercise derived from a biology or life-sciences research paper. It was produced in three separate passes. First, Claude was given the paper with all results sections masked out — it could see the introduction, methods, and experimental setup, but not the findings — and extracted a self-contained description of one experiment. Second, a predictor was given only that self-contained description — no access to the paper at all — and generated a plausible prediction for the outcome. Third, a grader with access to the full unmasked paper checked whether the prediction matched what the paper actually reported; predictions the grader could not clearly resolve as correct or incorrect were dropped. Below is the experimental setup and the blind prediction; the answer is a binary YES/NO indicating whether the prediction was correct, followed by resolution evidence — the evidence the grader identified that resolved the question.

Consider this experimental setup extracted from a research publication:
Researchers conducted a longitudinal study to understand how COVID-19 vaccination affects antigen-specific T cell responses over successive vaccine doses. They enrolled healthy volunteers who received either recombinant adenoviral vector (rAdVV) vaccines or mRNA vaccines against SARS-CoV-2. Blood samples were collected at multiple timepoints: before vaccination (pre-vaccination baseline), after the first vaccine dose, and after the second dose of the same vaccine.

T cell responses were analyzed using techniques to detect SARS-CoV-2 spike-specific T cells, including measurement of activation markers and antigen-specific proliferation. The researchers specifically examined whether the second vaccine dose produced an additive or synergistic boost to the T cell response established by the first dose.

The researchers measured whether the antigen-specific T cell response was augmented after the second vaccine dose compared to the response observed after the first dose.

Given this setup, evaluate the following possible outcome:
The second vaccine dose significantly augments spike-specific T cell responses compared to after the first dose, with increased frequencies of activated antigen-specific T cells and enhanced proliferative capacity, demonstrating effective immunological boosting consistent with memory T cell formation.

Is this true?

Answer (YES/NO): NO